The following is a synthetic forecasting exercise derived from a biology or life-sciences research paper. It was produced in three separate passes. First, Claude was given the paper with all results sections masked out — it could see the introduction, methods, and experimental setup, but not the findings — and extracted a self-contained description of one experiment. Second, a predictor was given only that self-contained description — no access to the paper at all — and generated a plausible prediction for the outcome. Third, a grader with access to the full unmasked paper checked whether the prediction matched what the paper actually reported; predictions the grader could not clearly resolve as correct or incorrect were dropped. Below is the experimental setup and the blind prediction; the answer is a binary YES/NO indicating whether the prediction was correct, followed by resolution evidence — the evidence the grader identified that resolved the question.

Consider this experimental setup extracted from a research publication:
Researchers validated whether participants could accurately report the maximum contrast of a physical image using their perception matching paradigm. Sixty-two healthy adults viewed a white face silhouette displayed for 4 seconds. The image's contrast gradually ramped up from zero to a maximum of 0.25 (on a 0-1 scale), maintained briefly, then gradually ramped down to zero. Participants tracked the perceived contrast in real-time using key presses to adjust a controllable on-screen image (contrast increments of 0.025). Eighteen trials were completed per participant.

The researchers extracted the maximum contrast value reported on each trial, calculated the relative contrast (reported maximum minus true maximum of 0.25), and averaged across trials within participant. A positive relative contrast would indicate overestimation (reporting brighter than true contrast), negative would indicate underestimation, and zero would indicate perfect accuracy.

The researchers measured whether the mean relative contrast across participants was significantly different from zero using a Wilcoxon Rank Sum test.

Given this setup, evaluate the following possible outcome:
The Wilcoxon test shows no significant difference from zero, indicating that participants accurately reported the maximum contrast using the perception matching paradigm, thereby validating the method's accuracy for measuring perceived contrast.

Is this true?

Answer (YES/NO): YES